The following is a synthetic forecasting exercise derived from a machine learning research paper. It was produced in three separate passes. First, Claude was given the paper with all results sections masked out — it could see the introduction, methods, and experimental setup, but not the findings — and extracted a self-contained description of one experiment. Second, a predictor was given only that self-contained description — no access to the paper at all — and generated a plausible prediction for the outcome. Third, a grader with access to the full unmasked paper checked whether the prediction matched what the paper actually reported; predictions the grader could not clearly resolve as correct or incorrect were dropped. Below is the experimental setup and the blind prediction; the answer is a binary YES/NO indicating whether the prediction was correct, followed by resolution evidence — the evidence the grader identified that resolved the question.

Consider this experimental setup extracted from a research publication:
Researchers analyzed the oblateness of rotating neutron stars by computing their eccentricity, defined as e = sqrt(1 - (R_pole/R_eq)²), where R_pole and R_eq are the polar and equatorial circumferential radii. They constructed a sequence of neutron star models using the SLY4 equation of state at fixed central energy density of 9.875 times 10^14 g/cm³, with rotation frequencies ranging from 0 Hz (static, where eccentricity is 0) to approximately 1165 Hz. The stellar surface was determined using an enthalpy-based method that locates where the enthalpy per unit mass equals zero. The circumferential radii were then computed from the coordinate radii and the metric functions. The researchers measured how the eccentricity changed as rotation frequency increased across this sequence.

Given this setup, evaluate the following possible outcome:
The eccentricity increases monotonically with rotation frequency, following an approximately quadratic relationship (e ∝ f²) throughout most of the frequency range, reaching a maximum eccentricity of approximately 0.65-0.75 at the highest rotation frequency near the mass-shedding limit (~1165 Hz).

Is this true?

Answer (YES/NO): NO